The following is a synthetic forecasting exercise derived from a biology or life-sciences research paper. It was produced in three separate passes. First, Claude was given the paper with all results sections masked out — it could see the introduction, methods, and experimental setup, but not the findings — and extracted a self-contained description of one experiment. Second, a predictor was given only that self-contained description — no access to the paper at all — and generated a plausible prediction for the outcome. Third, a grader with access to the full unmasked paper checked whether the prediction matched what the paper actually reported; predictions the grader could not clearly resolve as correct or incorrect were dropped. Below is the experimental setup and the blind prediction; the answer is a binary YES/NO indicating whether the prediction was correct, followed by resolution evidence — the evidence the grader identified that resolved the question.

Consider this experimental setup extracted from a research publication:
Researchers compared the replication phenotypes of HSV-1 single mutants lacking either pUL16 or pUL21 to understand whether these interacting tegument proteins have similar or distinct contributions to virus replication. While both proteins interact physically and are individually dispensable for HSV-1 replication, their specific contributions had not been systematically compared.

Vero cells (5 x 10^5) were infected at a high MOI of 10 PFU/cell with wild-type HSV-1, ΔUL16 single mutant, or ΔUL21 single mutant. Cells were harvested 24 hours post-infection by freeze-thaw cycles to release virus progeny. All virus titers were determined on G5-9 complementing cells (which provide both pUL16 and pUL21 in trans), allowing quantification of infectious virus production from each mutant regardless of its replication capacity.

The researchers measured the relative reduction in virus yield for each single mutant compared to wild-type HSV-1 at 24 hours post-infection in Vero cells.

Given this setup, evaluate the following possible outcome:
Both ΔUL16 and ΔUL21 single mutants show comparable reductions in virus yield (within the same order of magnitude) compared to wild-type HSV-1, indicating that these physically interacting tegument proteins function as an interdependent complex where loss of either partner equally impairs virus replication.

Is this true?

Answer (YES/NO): YES